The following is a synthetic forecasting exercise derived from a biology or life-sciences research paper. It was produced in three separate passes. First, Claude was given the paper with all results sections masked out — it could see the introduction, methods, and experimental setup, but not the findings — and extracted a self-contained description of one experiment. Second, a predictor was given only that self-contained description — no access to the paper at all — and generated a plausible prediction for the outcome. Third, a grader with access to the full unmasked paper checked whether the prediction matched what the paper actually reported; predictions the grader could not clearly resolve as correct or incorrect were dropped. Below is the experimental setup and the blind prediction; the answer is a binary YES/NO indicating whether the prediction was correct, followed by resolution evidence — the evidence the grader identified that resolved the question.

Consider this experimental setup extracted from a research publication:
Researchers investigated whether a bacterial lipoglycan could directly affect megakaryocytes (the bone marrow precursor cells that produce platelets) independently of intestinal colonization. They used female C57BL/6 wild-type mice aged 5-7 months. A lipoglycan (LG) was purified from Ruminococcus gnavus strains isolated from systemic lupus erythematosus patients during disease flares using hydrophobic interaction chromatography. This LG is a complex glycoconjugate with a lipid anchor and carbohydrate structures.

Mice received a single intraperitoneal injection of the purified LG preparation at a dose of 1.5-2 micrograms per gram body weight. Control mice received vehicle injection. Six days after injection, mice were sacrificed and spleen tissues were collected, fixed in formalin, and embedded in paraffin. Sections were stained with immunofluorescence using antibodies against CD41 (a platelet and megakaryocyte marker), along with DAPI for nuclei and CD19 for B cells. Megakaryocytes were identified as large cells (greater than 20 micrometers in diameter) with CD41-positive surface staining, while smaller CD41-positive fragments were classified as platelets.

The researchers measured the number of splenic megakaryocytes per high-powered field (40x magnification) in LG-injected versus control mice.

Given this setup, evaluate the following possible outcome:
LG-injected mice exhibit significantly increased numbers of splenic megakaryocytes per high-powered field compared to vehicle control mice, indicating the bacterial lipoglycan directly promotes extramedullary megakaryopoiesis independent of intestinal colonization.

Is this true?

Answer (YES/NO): YES